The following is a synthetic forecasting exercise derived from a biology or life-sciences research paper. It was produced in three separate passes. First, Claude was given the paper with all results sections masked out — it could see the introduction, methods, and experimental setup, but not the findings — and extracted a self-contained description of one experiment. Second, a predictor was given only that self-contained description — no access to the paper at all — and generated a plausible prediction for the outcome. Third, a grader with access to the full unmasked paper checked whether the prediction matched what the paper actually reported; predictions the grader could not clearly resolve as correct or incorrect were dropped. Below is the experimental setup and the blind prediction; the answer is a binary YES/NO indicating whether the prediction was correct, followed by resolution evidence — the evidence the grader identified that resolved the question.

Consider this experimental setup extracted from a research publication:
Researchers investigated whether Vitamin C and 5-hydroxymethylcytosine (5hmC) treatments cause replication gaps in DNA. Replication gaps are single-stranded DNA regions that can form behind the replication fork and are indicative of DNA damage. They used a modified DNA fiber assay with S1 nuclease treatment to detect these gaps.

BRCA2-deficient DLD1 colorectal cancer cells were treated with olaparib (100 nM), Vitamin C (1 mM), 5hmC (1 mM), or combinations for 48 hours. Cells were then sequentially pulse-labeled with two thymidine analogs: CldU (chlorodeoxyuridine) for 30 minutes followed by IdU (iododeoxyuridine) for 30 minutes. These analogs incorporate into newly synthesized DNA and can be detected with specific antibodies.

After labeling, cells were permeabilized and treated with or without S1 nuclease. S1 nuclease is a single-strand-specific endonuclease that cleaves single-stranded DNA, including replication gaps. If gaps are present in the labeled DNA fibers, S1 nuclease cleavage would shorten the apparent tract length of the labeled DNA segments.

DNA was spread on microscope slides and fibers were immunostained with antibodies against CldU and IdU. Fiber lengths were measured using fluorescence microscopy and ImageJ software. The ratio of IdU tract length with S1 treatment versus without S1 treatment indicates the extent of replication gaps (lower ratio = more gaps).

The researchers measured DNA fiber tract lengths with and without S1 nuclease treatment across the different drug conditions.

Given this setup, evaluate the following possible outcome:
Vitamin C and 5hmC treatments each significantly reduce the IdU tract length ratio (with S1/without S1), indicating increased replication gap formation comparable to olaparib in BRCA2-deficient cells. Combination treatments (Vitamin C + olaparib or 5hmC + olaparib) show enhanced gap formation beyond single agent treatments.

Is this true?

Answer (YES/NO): NO